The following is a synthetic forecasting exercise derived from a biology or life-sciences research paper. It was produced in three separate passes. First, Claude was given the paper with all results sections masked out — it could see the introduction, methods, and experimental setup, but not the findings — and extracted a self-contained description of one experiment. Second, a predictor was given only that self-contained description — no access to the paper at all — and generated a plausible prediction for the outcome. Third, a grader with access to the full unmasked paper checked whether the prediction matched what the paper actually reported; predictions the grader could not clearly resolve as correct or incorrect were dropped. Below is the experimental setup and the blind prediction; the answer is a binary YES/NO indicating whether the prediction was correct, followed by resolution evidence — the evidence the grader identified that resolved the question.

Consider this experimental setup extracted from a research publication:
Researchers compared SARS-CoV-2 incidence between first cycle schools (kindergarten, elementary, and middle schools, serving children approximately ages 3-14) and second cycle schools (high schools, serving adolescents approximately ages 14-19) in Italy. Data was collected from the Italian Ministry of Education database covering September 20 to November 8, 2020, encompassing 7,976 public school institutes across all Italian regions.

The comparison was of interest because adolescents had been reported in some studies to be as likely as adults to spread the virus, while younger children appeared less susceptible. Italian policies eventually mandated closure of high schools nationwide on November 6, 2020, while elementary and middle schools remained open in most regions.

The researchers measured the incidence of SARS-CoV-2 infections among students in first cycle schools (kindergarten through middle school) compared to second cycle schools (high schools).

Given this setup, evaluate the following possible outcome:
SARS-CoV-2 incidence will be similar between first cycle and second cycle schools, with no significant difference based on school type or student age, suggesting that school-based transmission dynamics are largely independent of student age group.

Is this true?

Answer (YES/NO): NO